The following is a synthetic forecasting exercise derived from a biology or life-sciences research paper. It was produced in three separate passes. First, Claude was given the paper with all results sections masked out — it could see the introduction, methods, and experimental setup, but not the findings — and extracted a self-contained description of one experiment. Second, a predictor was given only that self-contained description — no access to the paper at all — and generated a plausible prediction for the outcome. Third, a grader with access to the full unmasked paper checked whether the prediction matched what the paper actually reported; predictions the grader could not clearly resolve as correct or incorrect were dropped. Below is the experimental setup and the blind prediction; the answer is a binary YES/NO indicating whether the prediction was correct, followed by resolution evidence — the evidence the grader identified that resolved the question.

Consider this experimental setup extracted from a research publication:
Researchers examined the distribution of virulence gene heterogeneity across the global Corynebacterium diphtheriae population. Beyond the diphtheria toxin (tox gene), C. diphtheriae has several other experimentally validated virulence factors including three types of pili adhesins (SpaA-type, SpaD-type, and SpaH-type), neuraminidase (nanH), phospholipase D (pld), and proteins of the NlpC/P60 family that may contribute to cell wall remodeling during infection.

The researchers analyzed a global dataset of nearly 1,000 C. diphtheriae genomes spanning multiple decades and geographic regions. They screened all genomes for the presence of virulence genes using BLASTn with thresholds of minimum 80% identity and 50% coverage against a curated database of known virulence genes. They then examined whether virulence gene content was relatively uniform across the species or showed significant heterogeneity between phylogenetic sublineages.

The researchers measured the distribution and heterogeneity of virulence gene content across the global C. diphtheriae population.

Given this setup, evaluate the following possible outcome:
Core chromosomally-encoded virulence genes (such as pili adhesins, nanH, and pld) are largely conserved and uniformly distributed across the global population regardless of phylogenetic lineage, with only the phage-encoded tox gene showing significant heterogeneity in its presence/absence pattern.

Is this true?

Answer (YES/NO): NO